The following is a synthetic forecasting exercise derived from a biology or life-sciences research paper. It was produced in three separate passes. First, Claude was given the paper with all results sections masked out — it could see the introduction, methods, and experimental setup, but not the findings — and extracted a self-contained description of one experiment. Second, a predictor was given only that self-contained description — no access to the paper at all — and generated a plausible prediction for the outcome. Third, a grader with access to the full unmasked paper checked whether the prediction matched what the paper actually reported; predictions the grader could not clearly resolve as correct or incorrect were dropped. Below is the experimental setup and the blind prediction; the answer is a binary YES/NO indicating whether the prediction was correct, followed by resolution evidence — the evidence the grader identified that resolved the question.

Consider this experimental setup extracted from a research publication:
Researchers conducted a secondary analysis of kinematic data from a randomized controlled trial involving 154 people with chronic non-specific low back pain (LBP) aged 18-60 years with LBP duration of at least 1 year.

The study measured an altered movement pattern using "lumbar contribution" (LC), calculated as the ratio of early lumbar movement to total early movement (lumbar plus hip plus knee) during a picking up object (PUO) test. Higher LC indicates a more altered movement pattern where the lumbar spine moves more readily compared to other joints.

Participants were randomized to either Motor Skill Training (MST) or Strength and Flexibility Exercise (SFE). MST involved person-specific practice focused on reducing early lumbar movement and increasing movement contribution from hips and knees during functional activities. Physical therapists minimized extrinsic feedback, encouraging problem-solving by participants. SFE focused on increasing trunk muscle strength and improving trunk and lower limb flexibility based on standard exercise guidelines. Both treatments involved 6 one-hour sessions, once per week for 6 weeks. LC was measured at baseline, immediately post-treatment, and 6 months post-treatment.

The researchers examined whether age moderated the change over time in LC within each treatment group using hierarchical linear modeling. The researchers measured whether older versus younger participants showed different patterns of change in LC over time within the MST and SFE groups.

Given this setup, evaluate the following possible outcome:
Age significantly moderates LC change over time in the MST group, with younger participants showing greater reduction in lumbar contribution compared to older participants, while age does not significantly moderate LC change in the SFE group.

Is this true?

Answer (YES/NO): YES